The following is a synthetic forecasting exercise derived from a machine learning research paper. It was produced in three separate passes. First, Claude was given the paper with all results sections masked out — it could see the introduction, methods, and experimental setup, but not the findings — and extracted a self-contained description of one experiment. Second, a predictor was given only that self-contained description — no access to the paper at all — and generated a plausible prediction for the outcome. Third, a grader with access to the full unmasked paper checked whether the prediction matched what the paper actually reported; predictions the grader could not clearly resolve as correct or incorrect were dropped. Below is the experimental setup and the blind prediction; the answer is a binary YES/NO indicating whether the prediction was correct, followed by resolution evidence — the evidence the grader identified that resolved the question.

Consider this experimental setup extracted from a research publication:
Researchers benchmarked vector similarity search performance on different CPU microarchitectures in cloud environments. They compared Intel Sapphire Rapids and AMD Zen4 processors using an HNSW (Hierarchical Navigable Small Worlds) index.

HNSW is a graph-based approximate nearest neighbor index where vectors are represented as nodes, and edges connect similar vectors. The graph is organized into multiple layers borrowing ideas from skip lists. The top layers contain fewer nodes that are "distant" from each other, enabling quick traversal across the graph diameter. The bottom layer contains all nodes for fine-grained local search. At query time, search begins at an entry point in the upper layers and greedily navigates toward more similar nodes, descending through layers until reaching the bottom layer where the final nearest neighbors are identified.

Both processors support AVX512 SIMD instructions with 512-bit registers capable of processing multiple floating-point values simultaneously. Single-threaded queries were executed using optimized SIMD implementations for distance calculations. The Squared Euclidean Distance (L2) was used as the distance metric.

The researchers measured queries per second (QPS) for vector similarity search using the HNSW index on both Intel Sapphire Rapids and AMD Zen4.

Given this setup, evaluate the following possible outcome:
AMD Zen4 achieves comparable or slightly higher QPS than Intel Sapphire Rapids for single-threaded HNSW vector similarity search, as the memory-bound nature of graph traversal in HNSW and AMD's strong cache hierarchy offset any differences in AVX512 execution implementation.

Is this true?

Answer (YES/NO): NO